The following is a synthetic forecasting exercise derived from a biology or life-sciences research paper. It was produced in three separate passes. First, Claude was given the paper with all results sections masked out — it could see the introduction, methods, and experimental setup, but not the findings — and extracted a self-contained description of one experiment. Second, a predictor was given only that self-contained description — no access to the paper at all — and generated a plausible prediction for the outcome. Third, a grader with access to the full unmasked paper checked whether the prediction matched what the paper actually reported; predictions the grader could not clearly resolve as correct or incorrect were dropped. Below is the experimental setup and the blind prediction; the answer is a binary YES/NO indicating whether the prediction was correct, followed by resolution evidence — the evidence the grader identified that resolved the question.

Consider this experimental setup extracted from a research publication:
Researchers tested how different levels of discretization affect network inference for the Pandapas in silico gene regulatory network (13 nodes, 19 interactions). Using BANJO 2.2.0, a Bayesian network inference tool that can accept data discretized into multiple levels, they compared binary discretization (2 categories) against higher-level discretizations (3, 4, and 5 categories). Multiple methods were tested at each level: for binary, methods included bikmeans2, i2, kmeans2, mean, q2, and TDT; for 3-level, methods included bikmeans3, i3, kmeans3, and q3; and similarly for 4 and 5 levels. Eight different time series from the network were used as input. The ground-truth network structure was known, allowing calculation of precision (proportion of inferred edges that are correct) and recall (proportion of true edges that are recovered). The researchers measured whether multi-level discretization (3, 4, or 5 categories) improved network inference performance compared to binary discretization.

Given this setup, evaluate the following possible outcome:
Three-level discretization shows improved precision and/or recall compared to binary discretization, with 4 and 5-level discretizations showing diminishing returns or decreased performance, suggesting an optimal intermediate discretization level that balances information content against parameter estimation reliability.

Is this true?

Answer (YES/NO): NO